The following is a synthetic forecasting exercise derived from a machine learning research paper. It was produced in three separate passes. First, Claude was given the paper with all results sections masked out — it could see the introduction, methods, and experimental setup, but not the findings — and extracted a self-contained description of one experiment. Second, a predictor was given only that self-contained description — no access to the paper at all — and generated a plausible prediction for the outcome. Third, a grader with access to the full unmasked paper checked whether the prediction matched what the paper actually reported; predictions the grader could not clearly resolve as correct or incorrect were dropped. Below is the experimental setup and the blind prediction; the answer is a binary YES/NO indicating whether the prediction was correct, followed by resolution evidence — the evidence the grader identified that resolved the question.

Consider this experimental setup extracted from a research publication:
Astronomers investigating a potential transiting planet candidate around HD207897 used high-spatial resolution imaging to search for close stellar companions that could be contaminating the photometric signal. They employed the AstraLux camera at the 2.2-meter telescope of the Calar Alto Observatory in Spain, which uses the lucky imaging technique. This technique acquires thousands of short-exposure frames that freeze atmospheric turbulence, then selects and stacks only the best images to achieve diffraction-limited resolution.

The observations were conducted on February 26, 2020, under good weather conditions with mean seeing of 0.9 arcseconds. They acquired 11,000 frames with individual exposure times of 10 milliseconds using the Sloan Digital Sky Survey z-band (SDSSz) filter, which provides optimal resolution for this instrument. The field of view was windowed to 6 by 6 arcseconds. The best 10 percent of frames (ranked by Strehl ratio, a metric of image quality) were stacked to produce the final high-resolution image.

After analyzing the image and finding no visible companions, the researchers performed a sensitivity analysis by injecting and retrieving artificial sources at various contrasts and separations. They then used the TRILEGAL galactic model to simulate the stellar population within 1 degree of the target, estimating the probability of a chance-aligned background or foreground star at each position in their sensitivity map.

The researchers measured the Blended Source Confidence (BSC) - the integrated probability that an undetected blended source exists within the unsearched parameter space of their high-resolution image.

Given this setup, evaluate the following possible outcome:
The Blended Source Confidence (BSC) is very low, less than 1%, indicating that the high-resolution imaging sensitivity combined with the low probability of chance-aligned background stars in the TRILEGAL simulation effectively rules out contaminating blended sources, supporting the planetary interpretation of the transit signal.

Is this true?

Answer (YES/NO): YES